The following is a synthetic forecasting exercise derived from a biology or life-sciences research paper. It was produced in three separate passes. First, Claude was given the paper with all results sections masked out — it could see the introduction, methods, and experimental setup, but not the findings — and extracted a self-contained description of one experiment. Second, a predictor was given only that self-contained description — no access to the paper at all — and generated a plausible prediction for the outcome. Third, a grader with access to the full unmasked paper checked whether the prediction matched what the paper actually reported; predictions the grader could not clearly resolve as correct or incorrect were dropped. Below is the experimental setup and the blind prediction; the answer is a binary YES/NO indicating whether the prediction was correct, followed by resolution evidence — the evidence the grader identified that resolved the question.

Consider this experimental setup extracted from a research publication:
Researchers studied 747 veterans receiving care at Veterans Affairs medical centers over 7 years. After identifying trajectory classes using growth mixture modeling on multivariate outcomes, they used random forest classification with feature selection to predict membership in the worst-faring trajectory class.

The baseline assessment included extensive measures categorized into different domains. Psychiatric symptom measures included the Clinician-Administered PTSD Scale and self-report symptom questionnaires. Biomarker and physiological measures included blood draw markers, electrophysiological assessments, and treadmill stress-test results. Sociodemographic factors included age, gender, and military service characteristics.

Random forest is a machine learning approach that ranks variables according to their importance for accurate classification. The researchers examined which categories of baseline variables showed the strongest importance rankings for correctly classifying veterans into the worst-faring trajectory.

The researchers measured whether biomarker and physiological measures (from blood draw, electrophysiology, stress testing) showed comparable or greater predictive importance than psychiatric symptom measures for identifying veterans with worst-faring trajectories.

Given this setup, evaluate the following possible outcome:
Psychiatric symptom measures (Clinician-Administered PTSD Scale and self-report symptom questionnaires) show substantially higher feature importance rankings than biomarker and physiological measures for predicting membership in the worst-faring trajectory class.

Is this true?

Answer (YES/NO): NO